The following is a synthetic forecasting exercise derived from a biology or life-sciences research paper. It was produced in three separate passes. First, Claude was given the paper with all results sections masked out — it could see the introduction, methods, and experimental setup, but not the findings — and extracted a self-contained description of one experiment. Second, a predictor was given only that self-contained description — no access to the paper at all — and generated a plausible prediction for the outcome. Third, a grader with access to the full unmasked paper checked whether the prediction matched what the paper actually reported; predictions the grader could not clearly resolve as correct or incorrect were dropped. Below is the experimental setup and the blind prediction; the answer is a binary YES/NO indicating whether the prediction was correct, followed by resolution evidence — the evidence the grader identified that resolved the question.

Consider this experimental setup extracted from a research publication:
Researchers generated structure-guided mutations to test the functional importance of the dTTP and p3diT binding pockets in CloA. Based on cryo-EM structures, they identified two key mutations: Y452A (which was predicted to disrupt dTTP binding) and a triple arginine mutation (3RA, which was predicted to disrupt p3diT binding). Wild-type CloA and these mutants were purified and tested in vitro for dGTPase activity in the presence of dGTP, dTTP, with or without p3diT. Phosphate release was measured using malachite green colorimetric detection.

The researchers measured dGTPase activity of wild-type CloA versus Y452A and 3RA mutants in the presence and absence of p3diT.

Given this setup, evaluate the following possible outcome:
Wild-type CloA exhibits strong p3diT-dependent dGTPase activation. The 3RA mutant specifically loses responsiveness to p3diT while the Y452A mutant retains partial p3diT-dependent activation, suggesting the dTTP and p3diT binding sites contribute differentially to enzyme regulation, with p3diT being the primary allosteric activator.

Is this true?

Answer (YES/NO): NO